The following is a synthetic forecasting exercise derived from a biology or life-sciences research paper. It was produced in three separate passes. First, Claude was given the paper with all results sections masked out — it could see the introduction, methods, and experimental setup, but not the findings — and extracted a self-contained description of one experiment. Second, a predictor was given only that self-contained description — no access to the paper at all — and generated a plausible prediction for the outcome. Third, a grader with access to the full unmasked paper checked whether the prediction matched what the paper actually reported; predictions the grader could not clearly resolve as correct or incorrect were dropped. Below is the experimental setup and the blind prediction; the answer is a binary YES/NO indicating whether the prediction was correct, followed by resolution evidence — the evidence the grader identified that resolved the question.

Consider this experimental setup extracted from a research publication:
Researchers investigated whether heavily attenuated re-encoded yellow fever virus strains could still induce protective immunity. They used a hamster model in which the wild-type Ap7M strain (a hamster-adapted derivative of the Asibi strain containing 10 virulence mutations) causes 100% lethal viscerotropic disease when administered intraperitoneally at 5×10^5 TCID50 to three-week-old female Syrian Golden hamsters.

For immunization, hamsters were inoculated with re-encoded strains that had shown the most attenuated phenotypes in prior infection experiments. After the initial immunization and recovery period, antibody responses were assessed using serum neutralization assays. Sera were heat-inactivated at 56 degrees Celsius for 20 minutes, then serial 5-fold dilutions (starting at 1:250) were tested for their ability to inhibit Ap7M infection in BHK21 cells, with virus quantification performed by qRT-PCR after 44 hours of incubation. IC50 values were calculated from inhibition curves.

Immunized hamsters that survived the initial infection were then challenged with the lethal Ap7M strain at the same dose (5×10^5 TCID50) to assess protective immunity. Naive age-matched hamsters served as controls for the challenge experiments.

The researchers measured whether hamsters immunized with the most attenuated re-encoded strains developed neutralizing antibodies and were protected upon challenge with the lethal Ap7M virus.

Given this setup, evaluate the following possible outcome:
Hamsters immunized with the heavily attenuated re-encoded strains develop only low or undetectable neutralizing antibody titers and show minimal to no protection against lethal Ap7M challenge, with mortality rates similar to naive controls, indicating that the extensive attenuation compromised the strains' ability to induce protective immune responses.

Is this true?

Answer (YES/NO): NO